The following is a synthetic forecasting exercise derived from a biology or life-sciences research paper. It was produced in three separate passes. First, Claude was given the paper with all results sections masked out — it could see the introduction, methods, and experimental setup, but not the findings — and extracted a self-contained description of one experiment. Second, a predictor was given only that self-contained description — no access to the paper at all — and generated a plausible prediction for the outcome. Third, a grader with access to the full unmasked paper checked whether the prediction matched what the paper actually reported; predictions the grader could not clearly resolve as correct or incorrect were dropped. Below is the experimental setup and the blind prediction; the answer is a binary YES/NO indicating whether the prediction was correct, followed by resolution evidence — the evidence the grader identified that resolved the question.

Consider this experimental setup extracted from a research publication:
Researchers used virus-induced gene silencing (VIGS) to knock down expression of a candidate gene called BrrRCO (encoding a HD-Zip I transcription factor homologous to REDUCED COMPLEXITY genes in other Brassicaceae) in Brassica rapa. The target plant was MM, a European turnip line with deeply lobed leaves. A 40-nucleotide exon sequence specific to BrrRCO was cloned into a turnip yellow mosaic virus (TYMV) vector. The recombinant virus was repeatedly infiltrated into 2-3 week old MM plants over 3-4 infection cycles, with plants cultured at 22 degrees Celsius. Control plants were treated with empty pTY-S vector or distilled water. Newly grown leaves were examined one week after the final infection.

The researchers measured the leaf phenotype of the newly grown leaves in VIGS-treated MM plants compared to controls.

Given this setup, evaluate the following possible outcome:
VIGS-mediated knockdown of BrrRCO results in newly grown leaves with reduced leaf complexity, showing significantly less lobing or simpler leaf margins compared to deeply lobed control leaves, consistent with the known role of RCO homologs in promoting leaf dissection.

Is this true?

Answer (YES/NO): YES